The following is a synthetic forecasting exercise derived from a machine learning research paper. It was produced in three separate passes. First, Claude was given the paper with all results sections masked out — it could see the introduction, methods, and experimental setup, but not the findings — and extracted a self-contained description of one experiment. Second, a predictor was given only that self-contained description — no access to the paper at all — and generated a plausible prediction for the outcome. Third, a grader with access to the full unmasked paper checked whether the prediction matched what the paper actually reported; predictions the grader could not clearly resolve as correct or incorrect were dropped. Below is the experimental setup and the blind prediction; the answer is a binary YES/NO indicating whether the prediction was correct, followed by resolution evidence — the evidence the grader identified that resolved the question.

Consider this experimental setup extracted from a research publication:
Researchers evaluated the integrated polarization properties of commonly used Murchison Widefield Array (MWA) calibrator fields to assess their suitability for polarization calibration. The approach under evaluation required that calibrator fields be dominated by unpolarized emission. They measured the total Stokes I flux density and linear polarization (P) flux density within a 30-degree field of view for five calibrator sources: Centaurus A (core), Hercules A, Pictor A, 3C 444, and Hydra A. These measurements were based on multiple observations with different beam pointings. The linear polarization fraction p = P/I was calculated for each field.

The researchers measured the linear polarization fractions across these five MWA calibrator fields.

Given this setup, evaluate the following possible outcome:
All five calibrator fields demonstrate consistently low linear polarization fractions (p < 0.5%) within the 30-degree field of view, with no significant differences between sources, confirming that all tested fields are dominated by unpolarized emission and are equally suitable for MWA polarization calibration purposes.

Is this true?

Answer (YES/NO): NO